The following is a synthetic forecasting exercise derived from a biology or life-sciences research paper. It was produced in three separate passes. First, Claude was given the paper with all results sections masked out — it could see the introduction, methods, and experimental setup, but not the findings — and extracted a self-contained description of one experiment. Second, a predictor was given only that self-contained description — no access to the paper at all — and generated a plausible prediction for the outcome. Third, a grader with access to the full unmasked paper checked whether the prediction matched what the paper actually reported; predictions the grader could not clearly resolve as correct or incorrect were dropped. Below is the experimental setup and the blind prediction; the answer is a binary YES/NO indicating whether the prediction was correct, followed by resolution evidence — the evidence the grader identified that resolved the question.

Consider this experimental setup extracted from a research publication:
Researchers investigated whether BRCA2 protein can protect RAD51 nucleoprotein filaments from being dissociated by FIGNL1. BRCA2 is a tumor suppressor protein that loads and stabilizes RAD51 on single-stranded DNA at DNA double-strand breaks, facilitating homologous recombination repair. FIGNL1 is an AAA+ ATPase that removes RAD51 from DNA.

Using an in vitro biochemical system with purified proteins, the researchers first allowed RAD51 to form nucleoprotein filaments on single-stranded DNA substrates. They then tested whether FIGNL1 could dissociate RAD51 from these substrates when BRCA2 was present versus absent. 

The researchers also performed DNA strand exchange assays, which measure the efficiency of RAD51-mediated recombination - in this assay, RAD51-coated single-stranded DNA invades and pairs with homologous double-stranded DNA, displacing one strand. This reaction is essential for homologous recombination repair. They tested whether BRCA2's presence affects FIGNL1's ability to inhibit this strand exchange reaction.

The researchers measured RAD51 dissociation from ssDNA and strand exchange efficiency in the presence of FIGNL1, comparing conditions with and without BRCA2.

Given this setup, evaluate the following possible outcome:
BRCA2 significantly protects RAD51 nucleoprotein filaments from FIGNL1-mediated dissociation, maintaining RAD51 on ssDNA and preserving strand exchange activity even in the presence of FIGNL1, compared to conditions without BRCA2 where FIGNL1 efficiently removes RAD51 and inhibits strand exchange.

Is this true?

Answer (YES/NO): YES